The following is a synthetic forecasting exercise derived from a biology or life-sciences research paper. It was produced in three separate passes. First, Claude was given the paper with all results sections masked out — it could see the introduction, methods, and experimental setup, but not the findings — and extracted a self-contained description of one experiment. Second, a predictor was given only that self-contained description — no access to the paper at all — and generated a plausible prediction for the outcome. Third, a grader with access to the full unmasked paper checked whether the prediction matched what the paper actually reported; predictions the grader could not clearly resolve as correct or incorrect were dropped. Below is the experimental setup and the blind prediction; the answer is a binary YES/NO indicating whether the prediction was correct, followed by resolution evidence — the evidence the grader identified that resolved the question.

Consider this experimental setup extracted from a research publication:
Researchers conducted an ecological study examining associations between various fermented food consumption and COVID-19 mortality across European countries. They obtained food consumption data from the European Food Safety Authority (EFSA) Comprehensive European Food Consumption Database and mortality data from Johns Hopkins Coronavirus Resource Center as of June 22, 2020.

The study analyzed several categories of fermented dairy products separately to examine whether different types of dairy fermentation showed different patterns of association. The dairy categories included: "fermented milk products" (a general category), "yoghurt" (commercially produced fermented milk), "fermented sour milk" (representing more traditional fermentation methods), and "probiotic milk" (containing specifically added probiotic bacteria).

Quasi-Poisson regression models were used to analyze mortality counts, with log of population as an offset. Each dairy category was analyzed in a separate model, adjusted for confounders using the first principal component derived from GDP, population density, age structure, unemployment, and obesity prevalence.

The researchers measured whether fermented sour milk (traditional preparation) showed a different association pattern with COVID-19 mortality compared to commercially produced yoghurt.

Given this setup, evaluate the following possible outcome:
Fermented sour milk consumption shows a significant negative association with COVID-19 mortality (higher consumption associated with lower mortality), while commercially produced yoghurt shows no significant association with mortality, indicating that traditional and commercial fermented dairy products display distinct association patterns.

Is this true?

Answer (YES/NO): NO